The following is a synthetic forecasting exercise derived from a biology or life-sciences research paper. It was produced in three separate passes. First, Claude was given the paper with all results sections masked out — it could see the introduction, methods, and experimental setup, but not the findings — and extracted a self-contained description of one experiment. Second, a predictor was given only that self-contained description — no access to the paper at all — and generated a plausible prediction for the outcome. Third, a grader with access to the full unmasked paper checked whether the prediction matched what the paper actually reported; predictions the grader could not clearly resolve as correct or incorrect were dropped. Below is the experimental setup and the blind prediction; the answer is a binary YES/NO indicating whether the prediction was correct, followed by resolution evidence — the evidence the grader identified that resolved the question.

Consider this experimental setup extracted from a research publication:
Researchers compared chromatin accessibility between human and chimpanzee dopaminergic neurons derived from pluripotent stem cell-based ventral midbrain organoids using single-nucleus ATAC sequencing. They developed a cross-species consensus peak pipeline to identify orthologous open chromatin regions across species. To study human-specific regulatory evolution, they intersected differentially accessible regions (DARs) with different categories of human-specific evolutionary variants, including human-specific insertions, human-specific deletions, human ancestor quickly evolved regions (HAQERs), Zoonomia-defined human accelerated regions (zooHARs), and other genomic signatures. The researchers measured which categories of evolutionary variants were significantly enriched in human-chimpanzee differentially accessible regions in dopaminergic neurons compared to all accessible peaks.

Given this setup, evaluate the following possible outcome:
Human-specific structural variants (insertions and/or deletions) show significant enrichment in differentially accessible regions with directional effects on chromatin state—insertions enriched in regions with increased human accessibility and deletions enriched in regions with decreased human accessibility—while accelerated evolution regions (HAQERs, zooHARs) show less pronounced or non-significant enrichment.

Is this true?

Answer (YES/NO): NO